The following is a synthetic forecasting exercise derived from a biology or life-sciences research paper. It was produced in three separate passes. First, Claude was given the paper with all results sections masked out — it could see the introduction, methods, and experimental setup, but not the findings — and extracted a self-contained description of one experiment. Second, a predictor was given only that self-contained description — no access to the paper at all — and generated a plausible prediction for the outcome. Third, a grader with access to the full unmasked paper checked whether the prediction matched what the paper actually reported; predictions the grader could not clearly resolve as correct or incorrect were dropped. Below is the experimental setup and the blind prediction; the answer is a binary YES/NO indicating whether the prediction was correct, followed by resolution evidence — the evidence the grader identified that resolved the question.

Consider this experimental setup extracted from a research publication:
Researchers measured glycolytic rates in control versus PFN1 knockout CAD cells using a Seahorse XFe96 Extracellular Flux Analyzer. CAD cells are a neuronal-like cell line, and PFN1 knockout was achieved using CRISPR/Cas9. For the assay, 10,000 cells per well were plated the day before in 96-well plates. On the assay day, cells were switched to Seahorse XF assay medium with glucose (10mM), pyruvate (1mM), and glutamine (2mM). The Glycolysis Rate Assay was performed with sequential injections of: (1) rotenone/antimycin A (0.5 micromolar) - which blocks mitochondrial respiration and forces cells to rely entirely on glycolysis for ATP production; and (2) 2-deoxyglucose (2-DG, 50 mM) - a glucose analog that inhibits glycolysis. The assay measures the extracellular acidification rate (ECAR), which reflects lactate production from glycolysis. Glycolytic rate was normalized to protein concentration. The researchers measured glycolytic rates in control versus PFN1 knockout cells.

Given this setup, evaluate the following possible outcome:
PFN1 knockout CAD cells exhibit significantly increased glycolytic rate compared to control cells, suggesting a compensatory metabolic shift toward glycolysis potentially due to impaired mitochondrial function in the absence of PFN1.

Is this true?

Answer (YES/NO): NO